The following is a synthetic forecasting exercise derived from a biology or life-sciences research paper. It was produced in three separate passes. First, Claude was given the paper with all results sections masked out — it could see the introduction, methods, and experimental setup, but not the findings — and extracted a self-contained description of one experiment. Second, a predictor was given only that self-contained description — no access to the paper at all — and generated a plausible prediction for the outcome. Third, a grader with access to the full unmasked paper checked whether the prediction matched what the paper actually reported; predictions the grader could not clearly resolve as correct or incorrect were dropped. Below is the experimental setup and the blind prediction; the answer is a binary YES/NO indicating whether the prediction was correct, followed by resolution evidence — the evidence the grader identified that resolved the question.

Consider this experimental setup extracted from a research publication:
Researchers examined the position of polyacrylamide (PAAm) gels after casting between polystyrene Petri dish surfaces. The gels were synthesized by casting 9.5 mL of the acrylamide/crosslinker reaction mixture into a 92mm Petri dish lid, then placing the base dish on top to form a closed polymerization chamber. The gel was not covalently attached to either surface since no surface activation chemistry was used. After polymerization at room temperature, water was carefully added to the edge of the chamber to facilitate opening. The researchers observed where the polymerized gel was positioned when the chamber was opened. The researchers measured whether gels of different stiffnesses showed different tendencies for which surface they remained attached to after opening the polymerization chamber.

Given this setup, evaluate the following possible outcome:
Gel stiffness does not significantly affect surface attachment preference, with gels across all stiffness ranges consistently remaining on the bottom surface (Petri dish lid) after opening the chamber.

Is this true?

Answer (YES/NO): NO